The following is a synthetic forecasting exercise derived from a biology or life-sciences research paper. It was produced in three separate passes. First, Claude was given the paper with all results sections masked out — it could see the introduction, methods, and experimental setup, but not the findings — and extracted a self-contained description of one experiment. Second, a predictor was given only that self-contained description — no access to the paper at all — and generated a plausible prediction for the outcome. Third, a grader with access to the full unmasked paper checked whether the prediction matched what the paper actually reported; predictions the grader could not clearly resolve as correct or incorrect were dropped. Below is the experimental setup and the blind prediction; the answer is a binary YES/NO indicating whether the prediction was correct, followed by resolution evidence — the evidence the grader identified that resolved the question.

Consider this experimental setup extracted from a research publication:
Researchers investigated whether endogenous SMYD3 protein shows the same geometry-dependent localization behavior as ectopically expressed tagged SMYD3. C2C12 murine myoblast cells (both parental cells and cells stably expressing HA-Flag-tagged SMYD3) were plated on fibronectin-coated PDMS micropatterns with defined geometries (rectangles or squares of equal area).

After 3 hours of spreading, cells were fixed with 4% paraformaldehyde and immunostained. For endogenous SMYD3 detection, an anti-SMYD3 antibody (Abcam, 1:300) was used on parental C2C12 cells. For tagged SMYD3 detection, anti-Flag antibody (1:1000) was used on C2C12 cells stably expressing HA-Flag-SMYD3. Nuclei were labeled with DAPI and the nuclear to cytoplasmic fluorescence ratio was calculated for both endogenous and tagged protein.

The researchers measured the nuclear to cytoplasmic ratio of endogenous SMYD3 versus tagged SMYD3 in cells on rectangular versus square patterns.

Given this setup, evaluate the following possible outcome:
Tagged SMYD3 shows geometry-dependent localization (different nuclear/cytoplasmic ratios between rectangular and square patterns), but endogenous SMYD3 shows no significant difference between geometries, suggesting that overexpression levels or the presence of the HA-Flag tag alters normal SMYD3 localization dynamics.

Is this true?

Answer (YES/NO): NO